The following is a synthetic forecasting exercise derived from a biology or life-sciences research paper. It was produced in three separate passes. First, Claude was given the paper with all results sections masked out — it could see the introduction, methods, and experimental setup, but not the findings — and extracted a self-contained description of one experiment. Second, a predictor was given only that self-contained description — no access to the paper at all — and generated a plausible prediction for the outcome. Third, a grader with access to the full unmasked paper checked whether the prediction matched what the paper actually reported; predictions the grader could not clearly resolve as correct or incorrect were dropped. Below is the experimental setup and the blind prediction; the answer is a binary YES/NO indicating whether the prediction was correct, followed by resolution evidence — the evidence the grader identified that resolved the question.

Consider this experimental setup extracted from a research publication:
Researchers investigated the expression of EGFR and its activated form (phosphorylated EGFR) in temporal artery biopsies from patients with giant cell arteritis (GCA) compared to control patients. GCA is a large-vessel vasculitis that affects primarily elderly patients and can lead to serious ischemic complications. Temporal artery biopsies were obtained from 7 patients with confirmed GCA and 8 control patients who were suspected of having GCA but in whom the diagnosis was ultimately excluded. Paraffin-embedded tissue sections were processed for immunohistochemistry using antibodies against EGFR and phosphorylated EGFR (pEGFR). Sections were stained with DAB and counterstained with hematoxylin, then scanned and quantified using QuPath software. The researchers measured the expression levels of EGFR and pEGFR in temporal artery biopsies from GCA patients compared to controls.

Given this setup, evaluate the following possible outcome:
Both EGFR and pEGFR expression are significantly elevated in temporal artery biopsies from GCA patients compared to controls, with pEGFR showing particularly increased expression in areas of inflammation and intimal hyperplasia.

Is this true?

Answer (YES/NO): YES